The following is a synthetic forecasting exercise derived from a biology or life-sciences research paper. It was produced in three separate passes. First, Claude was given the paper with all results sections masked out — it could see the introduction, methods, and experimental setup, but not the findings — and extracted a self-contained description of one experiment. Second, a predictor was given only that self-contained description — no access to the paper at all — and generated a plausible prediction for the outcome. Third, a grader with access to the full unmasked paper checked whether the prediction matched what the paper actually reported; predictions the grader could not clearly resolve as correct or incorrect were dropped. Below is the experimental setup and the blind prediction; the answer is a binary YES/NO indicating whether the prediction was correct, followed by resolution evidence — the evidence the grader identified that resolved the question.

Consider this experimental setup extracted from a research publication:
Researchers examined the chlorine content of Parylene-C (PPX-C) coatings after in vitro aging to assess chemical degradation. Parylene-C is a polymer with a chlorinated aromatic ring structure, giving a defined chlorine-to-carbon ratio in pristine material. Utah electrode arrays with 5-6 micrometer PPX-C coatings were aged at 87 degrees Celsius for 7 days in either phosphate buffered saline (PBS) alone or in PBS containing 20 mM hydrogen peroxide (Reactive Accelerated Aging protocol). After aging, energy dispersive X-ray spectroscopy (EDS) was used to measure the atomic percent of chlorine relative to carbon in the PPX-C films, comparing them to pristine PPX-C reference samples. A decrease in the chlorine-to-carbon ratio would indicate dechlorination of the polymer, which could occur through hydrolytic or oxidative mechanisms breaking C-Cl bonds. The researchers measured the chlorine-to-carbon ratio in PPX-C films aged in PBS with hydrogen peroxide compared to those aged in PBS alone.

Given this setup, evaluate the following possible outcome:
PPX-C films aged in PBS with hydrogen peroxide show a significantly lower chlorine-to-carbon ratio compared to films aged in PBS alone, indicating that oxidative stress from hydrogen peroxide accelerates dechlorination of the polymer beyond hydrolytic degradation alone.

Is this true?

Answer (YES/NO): NO